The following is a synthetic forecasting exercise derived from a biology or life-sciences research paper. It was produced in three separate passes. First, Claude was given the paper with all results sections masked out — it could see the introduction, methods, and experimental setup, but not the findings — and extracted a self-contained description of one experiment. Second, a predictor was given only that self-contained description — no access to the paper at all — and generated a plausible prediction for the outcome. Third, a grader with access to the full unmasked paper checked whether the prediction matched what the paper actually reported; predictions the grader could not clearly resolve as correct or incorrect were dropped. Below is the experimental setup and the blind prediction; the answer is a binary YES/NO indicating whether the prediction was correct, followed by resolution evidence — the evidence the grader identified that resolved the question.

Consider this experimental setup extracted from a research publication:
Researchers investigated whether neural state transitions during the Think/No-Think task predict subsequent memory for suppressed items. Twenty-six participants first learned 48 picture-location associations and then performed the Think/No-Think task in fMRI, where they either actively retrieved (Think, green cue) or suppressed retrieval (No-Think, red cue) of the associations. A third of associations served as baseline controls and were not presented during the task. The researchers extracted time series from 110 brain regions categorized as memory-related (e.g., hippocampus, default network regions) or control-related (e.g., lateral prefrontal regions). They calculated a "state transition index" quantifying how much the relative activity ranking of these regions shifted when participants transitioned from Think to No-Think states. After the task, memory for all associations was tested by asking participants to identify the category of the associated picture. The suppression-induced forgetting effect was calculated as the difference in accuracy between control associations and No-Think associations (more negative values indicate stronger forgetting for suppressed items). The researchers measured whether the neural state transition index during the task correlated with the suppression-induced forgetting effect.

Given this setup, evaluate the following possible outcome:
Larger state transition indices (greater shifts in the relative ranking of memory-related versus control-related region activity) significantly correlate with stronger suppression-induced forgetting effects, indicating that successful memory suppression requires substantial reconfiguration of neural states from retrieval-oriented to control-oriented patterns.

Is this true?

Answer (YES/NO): NO